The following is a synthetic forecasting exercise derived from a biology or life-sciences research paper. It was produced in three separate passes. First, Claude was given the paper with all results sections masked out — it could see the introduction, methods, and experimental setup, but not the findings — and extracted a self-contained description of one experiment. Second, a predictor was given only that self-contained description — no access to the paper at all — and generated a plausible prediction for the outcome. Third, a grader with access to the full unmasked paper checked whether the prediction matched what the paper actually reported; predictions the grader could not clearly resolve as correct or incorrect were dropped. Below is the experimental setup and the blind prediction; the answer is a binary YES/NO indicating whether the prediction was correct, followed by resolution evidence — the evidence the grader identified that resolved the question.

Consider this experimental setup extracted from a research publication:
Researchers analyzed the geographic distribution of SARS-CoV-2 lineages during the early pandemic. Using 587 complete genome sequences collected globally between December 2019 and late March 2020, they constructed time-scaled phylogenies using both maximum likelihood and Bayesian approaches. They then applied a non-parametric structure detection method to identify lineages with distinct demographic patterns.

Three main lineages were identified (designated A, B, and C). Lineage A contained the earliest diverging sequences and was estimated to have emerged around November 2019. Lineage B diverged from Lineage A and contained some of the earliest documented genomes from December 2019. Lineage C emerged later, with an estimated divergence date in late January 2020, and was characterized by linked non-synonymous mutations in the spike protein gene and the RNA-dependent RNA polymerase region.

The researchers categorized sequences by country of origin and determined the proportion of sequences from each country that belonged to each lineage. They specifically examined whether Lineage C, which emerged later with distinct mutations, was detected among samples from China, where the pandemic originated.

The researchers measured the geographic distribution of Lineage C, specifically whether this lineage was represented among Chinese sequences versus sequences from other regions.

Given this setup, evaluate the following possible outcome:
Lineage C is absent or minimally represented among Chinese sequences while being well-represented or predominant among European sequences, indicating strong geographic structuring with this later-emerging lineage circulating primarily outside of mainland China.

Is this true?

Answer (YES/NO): YES